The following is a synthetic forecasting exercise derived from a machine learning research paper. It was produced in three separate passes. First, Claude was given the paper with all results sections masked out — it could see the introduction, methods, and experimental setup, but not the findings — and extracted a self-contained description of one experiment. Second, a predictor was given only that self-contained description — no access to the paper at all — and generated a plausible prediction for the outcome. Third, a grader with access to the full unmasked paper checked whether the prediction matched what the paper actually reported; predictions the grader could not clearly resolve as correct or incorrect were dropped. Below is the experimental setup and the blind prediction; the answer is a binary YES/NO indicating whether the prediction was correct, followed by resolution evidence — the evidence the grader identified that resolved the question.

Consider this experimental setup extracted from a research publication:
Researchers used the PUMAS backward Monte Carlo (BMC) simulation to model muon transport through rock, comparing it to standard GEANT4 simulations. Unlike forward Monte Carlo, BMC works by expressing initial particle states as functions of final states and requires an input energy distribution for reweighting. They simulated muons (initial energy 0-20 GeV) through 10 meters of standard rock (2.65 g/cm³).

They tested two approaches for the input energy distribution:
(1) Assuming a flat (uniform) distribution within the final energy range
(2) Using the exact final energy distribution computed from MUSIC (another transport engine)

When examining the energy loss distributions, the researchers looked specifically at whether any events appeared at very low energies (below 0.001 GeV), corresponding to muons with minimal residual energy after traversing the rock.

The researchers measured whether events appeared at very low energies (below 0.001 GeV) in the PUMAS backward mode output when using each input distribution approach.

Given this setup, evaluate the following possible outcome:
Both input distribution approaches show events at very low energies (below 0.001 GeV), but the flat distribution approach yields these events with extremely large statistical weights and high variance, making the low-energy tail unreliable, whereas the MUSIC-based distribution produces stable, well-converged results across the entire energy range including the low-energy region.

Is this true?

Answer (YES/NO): NO